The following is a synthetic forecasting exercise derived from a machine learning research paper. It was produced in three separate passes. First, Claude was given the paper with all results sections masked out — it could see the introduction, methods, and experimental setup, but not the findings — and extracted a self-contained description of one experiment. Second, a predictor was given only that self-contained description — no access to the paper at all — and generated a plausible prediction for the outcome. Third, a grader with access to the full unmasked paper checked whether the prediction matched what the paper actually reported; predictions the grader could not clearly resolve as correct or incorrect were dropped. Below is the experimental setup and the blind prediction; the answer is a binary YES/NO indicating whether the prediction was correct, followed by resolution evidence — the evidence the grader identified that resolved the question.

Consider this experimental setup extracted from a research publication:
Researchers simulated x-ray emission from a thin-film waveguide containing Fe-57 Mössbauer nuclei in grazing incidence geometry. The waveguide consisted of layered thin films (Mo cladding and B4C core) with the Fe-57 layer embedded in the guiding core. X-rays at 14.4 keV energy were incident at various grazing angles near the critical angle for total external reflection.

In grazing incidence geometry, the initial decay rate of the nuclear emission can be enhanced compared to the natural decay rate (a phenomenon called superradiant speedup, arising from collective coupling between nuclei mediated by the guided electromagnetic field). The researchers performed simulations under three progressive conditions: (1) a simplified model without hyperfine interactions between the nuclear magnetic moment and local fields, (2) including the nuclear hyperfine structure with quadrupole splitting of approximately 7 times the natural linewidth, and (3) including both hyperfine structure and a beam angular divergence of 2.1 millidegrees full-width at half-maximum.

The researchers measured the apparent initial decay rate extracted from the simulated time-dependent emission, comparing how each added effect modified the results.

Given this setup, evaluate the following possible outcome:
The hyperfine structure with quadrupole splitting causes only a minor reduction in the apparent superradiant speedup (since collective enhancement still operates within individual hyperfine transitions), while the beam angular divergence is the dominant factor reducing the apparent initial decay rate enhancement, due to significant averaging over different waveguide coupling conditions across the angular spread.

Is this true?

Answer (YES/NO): NO